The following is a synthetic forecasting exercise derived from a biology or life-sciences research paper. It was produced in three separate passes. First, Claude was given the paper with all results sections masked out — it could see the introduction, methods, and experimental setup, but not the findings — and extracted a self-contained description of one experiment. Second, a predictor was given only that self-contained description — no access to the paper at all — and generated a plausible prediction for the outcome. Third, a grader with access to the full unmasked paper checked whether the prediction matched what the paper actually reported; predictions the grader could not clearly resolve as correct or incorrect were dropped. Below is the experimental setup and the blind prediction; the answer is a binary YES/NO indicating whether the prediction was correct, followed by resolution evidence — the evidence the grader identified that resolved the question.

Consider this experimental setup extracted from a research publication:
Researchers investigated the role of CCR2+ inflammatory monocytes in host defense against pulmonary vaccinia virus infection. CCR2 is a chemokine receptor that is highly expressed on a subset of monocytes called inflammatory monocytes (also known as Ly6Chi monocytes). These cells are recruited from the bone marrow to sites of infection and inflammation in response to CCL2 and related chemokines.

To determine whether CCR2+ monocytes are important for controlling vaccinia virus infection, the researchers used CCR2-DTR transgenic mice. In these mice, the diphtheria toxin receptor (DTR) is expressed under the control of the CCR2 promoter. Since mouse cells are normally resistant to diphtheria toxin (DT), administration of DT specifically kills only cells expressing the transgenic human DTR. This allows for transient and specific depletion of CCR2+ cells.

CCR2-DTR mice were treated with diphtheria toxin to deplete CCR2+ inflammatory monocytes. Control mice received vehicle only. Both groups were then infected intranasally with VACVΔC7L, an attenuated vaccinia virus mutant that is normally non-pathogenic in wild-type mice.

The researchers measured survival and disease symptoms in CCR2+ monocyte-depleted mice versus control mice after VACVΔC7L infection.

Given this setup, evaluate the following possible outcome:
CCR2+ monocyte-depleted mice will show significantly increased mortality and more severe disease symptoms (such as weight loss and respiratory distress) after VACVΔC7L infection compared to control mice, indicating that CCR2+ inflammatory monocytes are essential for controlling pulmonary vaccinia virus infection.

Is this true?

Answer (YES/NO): YES